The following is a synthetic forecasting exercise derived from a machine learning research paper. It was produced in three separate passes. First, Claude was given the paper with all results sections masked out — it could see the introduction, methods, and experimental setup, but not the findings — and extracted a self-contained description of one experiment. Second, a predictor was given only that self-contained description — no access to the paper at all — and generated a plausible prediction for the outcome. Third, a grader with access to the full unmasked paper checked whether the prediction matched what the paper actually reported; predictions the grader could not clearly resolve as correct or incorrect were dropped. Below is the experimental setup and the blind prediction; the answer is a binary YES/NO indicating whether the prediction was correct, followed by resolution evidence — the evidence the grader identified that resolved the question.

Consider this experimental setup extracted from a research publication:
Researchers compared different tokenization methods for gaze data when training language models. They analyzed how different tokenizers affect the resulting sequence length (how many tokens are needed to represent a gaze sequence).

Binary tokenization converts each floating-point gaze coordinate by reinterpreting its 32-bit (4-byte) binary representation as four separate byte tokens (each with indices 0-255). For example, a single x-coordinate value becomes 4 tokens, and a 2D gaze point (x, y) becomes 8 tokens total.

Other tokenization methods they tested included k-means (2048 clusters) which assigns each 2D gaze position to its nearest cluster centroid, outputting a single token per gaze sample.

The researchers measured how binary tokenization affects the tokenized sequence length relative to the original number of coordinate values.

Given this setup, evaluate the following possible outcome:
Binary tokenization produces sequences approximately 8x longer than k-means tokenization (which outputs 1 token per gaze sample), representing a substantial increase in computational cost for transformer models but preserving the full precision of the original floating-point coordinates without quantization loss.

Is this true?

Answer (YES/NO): YES